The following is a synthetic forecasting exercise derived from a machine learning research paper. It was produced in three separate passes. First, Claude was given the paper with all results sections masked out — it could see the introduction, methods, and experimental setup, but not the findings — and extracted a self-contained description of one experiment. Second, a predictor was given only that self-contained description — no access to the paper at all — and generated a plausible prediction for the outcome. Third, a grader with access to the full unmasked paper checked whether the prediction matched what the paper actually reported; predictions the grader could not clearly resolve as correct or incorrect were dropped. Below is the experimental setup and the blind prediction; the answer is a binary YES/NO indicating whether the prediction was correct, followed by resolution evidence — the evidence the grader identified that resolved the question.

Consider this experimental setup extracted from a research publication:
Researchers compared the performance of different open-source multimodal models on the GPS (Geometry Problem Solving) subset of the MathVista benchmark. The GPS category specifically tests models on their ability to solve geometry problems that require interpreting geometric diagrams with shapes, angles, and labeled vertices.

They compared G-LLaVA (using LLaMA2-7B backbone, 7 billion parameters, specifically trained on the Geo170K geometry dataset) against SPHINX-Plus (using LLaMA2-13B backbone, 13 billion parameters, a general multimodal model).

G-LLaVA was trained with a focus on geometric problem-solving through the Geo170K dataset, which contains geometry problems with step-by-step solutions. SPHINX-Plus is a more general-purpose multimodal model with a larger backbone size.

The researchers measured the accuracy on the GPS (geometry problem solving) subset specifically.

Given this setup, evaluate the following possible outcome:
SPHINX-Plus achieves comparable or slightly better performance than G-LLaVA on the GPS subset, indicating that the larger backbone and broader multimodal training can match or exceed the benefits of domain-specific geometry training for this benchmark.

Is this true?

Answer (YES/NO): NO